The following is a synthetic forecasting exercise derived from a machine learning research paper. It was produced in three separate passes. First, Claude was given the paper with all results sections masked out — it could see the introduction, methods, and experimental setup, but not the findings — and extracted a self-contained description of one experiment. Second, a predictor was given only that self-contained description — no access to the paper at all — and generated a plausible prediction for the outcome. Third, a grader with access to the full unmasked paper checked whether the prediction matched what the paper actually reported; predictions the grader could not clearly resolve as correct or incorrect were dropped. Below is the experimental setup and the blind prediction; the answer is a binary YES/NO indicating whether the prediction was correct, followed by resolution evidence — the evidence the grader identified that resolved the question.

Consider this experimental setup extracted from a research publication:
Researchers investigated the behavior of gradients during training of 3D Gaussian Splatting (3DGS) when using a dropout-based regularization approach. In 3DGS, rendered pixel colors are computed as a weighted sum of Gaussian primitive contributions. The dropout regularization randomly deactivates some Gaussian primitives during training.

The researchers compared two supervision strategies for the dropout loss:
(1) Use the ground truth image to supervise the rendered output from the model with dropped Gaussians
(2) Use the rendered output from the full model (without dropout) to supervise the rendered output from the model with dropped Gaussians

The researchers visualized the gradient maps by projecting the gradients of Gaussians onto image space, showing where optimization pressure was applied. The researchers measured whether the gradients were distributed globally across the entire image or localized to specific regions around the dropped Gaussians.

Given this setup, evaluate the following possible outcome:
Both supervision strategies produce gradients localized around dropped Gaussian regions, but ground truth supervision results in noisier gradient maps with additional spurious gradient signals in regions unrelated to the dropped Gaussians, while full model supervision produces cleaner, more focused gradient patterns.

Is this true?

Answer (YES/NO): NO